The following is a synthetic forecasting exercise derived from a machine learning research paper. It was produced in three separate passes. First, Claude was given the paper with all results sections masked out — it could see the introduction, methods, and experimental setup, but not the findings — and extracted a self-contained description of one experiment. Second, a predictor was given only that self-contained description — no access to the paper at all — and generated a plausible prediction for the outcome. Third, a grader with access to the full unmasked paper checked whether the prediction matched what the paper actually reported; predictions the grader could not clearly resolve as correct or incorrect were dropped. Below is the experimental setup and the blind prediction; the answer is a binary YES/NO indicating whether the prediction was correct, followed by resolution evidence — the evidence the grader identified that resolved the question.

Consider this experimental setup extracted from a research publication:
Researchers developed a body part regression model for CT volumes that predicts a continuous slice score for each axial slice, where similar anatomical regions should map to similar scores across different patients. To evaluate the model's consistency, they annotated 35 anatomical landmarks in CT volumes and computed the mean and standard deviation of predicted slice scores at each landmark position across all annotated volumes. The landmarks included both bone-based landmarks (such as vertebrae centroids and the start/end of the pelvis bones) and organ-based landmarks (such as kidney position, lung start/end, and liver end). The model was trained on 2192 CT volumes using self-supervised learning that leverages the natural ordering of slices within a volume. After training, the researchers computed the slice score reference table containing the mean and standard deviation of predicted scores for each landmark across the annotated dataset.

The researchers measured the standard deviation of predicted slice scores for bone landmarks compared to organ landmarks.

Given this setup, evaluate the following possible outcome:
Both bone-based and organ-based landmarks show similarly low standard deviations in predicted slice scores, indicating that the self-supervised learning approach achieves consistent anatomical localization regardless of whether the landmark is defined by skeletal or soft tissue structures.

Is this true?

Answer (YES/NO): NO